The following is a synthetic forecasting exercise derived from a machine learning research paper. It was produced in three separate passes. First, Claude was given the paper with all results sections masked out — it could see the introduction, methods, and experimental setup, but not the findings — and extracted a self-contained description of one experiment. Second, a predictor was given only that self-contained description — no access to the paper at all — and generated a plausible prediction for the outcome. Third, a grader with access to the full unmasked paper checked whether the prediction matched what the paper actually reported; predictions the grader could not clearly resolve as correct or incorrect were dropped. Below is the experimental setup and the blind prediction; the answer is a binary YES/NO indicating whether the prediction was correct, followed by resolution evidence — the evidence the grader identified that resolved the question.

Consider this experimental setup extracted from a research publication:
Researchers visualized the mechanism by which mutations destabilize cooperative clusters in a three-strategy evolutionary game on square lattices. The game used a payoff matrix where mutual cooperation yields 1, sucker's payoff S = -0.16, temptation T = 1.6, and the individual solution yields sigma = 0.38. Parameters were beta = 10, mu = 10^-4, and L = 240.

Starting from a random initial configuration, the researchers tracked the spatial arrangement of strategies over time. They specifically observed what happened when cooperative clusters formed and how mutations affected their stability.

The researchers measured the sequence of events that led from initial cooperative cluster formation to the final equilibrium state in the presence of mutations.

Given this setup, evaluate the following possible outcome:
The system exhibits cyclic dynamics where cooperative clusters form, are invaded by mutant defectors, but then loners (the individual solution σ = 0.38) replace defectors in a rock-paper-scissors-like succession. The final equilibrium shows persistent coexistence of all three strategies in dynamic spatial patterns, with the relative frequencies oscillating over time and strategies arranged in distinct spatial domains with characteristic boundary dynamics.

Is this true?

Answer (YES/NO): NO